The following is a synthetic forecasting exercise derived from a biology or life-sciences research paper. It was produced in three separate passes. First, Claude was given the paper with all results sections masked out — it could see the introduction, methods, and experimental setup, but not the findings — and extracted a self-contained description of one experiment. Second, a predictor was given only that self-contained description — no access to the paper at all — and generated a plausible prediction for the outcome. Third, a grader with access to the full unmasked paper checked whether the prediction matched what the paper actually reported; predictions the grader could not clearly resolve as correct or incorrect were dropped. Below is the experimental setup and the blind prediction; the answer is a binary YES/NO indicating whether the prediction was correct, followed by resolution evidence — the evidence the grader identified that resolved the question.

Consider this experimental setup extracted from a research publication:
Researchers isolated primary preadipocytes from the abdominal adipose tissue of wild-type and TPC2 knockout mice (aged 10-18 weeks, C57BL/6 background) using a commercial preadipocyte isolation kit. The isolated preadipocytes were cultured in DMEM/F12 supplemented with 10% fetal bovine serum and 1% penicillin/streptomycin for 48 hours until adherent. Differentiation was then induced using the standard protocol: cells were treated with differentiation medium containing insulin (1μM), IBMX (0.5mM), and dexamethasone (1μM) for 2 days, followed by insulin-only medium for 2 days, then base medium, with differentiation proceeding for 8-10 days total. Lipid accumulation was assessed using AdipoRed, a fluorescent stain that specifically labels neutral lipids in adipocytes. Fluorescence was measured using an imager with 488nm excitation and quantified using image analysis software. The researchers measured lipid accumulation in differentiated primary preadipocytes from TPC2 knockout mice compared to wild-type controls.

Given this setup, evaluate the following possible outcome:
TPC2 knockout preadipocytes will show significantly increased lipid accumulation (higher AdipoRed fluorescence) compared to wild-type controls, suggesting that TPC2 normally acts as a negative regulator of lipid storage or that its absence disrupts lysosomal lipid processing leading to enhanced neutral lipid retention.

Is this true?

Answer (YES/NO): NO